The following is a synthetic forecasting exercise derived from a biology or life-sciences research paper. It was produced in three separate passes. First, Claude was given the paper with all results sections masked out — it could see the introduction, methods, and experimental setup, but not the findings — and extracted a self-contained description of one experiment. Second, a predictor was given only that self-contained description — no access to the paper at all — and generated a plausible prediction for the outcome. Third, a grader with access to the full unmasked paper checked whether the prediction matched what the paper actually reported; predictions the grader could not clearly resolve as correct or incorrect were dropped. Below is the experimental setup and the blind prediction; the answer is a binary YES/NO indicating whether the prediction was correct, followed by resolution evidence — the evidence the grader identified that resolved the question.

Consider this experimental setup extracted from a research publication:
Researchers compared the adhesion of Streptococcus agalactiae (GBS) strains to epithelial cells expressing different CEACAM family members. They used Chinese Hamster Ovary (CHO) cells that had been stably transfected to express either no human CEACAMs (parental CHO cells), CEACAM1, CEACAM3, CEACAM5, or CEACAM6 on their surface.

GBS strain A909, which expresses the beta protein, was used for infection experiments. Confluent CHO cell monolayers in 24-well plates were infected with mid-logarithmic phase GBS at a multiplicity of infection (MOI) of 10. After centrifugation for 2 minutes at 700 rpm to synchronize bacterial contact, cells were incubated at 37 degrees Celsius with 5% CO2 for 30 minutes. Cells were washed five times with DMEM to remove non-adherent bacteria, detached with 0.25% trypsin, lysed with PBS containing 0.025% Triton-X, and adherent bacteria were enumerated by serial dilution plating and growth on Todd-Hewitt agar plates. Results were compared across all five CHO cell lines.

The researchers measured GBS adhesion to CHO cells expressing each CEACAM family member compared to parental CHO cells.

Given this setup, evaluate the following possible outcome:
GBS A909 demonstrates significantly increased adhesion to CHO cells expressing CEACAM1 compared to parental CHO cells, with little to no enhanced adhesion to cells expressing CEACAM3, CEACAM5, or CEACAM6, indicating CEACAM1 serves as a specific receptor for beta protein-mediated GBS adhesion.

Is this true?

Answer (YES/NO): NO